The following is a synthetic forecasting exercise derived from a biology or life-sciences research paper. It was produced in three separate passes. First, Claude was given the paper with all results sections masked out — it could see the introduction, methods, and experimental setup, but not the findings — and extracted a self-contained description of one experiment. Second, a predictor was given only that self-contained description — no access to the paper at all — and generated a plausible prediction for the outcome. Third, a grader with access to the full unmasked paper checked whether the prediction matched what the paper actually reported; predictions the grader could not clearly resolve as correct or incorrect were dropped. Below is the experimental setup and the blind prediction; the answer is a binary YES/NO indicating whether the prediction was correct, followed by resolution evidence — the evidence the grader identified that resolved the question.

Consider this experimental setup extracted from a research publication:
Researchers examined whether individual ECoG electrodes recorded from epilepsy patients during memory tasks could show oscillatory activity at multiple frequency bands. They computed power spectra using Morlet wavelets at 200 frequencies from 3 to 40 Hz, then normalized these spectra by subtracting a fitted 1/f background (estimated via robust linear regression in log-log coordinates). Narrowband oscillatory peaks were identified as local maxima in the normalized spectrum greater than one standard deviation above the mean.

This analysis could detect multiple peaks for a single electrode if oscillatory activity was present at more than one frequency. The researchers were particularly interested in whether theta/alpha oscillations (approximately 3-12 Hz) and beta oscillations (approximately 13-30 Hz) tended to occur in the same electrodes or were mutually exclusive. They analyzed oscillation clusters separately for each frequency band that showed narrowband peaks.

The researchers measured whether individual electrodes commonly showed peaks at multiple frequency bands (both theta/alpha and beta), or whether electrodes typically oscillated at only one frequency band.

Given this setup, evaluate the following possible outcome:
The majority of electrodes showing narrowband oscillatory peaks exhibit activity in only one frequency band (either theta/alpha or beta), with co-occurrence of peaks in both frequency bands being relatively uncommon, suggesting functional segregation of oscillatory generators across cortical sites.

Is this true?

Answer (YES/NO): NO